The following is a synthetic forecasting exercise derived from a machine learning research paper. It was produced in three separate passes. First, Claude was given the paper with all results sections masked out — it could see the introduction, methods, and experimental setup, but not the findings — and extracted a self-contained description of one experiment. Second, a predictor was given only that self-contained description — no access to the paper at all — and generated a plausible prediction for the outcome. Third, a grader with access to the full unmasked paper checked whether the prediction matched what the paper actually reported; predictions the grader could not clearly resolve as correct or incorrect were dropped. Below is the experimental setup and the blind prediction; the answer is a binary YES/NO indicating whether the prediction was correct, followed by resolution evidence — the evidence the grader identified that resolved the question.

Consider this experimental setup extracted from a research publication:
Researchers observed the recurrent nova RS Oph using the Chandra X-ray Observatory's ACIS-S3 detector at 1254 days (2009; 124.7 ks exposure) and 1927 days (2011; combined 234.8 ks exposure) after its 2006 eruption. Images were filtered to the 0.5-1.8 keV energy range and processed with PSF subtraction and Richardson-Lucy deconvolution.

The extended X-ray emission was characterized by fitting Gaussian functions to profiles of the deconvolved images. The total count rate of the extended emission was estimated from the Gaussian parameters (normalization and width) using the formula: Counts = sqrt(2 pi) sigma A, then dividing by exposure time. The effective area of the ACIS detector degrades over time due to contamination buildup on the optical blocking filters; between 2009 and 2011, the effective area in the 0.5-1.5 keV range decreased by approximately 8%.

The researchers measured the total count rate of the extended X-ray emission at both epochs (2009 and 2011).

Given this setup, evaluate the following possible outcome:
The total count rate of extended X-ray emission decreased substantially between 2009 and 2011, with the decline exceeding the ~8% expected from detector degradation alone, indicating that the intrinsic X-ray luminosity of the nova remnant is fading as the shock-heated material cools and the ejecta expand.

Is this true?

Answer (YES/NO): NO